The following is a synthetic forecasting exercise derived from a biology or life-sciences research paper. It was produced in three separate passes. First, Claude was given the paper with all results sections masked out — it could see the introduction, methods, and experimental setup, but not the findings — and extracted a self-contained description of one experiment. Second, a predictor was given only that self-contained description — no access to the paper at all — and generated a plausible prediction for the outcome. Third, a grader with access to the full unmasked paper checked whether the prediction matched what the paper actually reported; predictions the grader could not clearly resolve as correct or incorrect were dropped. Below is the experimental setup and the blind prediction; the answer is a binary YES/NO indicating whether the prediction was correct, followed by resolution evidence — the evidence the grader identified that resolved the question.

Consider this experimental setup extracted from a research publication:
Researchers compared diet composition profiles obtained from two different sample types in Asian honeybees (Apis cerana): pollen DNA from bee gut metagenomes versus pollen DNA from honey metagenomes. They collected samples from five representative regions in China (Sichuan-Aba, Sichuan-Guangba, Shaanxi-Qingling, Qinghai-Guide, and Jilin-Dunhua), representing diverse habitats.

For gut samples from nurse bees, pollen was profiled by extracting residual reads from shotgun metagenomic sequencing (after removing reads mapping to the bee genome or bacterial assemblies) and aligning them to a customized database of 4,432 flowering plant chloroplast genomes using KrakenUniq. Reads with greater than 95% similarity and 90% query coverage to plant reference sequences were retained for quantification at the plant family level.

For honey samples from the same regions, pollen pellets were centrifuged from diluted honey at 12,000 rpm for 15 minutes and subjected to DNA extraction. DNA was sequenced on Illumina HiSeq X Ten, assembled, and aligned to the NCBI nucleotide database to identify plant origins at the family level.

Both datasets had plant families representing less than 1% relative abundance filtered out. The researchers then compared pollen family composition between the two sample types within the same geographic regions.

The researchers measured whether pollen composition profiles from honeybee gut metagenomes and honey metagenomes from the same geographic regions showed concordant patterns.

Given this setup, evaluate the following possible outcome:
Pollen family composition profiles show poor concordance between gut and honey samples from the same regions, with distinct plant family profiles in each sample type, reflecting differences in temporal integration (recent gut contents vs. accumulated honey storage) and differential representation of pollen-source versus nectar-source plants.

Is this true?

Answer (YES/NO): NO